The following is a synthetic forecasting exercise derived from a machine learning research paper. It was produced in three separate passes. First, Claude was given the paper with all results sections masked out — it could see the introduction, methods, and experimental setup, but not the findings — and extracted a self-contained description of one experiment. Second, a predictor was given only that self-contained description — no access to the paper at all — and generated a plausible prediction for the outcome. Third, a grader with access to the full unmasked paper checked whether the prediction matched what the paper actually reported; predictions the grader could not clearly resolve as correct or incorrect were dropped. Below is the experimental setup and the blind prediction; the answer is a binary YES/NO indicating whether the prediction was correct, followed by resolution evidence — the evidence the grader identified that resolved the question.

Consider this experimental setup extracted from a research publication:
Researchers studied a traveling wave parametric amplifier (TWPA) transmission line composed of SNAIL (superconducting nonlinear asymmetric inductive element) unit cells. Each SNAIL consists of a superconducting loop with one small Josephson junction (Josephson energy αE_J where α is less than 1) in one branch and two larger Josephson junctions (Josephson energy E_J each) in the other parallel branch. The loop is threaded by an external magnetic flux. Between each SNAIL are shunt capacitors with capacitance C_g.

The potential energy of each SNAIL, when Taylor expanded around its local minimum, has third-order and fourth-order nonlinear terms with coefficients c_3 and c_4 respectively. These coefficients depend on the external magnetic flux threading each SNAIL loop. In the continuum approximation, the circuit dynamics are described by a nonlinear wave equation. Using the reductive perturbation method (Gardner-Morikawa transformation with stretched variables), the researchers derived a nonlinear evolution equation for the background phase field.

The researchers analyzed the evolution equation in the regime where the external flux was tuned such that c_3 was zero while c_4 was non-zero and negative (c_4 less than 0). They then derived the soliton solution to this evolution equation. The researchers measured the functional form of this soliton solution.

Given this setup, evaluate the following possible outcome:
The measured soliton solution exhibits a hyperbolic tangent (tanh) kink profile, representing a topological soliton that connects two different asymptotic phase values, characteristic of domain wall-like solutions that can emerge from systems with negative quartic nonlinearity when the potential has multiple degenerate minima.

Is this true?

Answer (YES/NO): YES